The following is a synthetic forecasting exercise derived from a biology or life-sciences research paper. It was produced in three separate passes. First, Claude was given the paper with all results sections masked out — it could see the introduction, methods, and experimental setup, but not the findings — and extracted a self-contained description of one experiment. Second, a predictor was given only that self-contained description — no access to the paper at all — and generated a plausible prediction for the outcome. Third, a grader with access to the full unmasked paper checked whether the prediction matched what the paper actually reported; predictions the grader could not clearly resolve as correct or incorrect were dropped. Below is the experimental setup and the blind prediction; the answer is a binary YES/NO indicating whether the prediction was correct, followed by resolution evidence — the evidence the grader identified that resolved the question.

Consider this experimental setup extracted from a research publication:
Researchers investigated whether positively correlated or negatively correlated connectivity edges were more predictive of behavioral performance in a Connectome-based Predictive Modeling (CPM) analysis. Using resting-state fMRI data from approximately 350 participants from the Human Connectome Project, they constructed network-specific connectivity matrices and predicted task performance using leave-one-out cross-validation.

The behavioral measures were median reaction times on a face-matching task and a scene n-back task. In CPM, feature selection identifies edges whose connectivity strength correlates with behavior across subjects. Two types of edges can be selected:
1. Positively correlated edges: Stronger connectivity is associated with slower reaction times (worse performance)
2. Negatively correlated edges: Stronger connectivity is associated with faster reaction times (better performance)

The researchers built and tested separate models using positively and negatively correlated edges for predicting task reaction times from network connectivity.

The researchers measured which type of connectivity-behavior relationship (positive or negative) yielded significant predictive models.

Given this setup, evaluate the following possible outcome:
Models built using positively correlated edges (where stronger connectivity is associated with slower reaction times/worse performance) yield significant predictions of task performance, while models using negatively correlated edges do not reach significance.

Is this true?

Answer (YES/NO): NO